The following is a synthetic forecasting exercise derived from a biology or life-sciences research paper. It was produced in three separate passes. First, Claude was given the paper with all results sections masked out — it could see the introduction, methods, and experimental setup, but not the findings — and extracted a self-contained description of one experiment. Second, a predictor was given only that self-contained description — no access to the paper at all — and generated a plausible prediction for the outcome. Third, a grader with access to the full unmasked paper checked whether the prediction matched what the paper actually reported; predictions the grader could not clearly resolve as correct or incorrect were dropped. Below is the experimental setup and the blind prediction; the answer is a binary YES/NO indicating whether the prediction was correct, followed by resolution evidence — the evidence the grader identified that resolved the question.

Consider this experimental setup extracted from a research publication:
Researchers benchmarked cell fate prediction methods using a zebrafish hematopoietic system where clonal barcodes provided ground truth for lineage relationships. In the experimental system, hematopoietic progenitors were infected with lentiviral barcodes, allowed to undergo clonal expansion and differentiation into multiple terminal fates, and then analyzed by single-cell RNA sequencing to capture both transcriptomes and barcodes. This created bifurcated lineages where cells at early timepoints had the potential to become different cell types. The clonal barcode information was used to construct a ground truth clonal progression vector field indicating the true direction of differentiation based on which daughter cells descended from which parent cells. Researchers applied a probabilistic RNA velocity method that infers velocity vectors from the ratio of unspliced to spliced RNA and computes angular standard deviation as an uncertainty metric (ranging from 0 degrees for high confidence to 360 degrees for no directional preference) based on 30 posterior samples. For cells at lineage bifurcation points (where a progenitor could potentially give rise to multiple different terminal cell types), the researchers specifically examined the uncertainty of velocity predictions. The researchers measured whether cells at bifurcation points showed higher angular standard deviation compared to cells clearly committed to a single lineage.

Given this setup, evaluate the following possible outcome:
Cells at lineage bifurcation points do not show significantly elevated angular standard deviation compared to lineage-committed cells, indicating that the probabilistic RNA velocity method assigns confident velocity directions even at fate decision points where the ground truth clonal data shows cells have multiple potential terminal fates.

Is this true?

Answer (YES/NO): NO